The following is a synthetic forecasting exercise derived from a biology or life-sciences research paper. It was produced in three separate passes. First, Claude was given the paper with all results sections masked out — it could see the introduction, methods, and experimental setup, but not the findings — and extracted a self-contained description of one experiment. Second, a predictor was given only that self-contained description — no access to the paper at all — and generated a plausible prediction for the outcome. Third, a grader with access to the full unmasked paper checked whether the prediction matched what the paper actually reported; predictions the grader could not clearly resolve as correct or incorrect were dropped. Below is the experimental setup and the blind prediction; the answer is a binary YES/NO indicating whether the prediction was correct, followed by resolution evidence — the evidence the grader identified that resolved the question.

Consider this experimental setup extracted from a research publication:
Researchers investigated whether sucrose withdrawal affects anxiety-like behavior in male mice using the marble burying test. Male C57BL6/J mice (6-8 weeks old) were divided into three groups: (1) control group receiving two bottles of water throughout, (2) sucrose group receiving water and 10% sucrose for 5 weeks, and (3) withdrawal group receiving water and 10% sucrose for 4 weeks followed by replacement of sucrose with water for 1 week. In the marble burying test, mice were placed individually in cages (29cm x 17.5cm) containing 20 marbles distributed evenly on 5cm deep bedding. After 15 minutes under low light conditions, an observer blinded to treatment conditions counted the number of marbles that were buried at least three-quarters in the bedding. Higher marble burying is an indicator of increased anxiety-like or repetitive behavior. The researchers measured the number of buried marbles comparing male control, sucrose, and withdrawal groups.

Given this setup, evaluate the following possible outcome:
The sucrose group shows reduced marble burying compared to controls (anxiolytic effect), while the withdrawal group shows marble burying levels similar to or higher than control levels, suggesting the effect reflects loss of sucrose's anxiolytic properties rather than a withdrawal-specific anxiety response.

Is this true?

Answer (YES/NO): NO